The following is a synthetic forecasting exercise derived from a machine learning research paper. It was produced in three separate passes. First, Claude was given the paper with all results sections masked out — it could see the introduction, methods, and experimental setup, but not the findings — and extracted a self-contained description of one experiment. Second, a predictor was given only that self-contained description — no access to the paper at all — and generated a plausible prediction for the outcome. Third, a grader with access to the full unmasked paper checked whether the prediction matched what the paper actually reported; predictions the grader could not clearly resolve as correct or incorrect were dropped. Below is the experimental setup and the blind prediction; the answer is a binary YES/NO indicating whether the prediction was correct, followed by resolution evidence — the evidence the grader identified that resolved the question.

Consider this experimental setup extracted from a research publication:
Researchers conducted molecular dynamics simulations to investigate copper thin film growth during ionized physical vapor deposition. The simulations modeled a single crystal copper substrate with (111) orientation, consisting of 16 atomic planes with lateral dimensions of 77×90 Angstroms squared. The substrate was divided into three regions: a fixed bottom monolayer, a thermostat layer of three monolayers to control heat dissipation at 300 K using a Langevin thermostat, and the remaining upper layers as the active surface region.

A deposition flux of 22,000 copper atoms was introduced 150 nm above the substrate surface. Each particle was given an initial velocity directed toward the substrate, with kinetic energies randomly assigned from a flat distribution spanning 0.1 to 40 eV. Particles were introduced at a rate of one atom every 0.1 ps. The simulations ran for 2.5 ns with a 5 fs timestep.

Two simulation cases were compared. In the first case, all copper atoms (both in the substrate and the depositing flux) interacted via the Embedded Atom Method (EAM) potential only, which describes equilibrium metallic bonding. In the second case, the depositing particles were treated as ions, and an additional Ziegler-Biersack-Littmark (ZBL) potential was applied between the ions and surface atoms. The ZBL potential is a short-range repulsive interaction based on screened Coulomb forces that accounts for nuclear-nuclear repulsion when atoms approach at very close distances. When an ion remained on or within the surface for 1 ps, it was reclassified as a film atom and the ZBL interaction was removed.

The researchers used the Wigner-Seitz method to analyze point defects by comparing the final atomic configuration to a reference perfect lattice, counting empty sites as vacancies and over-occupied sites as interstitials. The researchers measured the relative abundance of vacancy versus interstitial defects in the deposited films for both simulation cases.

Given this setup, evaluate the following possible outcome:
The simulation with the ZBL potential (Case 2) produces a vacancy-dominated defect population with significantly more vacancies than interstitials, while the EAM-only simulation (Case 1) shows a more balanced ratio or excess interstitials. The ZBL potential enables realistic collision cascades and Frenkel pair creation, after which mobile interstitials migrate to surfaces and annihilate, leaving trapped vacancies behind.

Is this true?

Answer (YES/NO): NO